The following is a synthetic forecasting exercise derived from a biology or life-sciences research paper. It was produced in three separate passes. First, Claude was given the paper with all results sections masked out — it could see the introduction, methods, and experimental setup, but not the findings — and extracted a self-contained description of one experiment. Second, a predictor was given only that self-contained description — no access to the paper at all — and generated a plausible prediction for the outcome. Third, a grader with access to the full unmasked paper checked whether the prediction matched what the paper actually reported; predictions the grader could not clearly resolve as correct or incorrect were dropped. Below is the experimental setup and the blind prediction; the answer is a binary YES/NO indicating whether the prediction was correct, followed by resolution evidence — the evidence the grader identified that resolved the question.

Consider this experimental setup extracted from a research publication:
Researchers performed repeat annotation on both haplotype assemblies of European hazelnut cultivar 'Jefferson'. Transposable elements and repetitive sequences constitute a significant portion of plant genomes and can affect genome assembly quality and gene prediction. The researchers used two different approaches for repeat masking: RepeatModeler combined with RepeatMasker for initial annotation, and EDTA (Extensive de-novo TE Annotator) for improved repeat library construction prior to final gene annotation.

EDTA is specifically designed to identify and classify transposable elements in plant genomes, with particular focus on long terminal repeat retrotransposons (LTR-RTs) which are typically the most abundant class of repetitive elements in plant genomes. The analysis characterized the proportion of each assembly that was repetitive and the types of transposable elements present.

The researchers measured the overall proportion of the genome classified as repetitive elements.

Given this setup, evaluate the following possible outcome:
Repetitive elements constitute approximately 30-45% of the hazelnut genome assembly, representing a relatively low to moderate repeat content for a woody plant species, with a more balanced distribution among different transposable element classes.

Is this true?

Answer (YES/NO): NO